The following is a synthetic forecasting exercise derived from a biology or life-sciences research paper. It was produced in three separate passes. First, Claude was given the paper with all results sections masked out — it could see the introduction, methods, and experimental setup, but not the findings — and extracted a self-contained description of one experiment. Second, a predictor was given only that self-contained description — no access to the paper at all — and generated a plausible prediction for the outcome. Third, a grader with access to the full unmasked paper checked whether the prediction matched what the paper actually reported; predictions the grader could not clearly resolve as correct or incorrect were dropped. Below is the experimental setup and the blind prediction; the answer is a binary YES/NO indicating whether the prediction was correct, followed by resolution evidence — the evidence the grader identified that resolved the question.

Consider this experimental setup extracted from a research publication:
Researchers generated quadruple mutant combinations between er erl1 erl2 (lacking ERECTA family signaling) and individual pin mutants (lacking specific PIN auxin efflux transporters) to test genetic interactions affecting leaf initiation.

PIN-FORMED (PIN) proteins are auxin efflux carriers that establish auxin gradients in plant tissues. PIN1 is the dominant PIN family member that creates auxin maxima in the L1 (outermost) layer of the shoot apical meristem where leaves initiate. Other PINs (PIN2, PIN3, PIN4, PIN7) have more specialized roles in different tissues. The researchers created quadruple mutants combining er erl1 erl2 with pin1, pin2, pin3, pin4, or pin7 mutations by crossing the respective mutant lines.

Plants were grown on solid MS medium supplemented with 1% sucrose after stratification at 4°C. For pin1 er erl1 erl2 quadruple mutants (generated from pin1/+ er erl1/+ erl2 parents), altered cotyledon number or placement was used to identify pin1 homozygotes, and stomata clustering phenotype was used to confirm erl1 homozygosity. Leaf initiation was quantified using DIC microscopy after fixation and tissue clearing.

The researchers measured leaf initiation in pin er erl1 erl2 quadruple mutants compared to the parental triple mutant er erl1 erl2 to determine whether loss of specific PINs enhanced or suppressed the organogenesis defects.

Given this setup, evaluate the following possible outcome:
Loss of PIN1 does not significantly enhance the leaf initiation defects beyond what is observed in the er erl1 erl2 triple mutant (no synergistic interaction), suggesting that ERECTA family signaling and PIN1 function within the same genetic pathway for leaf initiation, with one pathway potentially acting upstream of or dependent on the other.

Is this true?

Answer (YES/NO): NO